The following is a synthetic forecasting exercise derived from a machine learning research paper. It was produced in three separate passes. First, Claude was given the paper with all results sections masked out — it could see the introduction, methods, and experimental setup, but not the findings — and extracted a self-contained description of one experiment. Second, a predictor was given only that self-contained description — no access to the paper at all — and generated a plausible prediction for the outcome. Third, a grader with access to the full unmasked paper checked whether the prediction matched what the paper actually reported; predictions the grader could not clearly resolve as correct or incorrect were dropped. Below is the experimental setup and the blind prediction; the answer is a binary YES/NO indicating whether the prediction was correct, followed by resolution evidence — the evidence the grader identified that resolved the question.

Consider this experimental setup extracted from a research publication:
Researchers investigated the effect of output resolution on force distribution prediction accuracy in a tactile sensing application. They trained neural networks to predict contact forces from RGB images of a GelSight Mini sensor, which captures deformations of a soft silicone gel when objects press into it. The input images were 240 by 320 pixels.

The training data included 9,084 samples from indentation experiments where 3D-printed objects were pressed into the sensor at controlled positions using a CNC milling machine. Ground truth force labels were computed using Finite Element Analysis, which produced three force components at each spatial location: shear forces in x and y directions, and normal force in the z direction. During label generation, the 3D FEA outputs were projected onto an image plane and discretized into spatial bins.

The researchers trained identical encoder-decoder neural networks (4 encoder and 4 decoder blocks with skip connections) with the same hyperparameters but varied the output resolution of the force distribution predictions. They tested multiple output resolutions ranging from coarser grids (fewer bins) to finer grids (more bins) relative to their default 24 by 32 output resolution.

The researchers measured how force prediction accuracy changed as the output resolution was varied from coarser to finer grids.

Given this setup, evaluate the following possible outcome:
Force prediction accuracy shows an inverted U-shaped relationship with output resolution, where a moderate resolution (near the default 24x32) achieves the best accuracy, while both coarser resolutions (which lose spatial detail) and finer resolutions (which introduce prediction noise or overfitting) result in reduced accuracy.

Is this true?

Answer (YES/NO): NO